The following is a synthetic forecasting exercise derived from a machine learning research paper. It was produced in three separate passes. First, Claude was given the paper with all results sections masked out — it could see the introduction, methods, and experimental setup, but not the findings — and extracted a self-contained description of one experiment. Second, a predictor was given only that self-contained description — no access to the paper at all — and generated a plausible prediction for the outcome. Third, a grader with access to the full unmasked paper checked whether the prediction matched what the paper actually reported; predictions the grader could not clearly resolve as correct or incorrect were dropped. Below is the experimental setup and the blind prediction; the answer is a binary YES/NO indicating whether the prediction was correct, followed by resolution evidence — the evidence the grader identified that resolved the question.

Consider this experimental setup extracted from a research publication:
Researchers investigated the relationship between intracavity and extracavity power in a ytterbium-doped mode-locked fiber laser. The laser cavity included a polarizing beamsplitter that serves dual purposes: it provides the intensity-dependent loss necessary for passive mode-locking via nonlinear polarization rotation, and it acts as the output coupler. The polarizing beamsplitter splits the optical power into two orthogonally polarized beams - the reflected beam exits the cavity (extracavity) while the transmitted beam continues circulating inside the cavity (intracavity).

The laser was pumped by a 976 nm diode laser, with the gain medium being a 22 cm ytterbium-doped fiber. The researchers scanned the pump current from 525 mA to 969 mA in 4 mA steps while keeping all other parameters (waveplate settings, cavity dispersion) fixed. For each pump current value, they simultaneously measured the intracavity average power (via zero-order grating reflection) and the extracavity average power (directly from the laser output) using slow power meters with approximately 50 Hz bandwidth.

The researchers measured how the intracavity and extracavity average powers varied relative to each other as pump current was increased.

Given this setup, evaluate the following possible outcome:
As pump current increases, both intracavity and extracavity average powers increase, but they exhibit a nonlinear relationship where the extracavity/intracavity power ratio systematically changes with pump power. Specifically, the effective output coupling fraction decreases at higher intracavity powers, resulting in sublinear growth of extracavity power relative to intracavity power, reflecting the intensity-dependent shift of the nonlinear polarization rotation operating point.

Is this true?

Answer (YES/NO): NO